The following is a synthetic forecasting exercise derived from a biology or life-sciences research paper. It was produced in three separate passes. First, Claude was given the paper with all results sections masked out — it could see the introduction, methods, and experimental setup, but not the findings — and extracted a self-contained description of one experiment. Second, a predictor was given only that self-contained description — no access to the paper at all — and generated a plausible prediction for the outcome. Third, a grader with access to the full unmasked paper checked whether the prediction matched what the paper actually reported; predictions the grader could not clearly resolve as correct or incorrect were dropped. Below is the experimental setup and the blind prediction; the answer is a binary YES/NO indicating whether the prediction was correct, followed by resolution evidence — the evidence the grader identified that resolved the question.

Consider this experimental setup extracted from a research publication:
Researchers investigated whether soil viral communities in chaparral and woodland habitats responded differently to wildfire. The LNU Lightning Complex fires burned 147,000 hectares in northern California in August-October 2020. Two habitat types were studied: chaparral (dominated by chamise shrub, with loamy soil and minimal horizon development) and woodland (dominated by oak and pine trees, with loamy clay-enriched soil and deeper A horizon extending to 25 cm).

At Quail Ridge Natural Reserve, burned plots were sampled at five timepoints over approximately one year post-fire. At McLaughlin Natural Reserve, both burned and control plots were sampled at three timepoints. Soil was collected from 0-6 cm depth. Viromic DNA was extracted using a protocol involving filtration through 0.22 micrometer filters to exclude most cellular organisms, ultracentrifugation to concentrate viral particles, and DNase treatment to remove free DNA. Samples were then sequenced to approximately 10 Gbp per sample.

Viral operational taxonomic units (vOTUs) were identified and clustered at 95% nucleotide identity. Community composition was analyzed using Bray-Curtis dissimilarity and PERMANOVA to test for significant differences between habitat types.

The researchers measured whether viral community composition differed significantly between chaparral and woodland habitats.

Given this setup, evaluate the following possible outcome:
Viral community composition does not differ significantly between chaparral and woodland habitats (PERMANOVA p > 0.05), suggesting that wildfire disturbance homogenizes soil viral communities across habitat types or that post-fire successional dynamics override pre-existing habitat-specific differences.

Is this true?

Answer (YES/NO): NO